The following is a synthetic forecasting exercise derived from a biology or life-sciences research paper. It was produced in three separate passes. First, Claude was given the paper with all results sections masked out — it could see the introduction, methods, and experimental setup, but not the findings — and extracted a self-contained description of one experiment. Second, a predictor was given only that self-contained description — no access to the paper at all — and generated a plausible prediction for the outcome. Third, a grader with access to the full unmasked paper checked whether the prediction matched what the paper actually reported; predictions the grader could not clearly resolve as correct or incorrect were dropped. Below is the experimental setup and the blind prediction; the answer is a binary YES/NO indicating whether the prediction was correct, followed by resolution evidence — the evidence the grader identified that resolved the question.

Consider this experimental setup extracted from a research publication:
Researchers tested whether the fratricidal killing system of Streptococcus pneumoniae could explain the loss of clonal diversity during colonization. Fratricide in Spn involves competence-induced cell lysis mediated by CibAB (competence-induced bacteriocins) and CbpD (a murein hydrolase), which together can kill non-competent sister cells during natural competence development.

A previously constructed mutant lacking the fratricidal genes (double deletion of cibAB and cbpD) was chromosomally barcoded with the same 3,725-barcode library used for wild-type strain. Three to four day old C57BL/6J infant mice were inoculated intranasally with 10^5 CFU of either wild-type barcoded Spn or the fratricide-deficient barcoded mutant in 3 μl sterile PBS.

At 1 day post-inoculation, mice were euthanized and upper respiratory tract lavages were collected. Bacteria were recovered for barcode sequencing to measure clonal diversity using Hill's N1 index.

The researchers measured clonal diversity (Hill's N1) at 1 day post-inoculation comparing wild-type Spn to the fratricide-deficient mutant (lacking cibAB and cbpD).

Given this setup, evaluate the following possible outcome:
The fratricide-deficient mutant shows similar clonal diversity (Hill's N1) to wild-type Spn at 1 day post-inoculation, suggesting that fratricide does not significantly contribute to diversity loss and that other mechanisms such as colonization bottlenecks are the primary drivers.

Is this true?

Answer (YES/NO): YES